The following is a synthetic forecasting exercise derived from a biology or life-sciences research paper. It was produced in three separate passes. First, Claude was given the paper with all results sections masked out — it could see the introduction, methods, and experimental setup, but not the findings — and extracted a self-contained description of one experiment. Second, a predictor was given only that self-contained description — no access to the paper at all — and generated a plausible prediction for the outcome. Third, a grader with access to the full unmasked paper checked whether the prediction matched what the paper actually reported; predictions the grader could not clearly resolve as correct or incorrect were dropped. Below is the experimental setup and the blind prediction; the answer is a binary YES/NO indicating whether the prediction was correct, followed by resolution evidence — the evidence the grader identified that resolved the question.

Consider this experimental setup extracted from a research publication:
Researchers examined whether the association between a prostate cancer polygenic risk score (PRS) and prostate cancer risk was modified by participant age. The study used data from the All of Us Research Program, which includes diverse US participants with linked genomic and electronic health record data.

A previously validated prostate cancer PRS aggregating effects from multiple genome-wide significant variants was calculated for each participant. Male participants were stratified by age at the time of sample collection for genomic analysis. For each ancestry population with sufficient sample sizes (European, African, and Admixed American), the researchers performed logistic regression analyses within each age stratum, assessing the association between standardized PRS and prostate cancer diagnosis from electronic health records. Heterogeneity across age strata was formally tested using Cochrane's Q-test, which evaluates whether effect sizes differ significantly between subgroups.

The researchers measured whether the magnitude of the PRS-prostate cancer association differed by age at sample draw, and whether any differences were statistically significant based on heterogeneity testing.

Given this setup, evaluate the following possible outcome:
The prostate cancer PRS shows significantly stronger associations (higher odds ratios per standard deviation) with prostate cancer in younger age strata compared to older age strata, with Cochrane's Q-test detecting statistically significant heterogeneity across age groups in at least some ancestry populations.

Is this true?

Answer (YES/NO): YES